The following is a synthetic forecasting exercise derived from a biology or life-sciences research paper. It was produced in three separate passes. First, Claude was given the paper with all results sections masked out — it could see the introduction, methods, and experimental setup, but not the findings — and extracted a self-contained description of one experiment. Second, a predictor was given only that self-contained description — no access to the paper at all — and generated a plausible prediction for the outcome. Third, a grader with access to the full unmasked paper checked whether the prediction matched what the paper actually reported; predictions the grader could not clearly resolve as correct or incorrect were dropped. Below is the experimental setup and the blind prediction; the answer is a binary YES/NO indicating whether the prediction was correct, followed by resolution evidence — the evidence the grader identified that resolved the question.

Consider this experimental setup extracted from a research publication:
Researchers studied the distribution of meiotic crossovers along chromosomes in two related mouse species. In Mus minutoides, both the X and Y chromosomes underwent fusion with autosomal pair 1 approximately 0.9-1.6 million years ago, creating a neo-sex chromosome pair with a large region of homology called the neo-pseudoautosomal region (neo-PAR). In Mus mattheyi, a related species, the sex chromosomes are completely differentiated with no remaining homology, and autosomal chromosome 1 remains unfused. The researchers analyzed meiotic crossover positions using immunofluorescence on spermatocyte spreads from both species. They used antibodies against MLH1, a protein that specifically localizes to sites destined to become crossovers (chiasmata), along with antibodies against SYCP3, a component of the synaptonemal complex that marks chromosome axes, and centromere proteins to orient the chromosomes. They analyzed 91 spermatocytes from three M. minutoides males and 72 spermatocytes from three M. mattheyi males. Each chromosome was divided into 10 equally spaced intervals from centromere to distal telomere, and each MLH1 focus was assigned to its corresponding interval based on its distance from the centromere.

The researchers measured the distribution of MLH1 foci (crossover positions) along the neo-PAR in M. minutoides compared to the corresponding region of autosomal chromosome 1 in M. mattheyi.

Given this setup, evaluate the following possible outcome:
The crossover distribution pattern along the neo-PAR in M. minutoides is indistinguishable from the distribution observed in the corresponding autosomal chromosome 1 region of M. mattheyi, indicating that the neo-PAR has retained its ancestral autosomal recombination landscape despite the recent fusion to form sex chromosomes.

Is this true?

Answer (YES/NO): NO